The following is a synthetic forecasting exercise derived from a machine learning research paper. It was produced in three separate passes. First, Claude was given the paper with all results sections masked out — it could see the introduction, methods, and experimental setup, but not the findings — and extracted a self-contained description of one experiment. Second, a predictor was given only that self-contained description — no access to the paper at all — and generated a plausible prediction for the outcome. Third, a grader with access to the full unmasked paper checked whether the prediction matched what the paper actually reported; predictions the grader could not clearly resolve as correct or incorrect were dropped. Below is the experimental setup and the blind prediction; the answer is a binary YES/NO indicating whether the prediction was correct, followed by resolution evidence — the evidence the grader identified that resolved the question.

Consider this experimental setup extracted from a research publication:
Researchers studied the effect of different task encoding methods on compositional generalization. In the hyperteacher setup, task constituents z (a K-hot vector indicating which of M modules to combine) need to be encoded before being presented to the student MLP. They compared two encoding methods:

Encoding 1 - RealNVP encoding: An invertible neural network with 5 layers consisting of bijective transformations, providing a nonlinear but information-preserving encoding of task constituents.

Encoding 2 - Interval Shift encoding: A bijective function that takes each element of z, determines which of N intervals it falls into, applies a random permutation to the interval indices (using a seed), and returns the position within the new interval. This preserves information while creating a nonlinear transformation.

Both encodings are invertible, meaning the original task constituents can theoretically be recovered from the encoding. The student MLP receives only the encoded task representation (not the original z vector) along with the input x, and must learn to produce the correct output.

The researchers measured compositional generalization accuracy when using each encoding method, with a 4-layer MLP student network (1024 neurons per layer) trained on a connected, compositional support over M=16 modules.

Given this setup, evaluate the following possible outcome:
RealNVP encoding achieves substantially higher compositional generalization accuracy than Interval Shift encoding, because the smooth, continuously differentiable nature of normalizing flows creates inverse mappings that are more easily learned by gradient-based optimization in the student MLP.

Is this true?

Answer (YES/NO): NO